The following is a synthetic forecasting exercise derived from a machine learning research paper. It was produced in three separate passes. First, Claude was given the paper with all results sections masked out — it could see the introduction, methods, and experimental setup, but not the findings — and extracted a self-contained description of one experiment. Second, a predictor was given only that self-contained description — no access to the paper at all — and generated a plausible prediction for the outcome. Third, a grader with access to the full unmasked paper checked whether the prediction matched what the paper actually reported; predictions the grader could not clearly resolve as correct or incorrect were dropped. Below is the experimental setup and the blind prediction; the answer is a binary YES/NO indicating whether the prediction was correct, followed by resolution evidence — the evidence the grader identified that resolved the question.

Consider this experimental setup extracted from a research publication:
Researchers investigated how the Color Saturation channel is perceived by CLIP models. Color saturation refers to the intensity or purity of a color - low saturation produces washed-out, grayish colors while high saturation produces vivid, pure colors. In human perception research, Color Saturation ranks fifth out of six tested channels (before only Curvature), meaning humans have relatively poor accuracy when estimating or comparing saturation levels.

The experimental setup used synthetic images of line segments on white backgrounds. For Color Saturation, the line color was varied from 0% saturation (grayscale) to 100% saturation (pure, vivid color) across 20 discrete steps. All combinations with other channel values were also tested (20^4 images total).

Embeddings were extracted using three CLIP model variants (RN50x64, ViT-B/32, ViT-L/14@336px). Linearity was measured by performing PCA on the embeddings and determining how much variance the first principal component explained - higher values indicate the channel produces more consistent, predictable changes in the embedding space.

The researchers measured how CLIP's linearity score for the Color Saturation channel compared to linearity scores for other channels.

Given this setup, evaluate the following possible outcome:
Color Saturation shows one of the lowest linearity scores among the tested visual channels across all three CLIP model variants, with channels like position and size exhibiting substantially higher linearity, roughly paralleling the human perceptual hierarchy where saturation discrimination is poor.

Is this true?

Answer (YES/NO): NO